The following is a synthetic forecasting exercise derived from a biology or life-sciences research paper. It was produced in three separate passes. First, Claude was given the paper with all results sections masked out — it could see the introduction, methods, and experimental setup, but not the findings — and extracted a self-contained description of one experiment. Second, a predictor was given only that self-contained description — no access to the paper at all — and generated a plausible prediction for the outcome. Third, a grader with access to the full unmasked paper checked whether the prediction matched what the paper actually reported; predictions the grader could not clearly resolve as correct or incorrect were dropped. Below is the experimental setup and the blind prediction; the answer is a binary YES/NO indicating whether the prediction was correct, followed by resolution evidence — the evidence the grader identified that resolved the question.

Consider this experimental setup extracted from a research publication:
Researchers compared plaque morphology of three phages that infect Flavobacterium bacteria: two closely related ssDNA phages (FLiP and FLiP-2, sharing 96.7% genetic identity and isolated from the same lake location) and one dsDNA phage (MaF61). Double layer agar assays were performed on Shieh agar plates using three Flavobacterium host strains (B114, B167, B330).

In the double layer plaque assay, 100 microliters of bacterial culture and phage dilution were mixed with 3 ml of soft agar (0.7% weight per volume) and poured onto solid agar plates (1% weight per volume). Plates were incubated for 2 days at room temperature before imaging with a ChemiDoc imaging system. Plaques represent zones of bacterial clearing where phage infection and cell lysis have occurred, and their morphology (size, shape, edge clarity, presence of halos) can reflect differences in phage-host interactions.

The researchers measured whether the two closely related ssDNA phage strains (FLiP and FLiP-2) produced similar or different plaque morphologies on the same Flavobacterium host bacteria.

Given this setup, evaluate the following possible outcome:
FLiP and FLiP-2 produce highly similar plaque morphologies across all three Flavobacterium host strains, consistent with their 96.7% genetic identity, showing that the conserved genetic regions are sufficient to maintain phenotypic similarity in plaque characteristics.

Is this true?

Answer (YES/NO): NO